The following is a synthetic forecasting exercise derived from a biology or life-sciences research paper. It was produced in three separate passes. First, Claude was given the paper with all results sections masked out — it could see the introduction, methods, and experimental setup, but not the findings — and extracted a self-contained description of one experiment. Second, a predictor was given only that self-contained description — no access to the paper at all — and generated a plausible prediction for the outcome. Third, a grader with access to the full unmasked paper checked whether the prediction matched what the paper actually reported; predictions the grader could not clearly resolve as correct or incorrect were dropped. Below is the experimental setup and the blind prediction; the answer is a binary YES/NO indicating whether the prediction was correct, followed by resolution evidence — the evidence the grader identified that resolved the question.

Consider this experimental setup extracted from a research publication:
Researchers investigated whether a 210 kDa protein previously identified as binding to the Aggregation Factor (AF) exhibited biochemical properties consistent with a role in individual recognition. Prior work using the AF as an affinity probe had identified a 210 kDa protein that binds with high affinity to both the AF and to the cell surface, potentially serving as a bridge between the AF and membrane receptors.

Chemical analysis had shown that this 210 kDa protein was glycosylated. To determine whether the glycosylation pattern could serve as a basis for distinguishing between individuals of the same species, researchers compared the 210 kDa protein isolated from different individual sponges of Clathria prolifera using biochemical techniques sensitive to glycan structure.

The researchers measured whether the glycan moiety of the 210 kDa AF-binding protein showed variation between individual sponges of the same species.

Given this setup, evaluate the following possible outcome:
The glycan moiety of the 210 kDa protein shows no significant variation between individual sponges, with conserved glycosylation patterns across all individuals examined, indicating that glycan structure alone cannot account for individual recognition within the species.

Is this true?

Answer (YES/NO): NO